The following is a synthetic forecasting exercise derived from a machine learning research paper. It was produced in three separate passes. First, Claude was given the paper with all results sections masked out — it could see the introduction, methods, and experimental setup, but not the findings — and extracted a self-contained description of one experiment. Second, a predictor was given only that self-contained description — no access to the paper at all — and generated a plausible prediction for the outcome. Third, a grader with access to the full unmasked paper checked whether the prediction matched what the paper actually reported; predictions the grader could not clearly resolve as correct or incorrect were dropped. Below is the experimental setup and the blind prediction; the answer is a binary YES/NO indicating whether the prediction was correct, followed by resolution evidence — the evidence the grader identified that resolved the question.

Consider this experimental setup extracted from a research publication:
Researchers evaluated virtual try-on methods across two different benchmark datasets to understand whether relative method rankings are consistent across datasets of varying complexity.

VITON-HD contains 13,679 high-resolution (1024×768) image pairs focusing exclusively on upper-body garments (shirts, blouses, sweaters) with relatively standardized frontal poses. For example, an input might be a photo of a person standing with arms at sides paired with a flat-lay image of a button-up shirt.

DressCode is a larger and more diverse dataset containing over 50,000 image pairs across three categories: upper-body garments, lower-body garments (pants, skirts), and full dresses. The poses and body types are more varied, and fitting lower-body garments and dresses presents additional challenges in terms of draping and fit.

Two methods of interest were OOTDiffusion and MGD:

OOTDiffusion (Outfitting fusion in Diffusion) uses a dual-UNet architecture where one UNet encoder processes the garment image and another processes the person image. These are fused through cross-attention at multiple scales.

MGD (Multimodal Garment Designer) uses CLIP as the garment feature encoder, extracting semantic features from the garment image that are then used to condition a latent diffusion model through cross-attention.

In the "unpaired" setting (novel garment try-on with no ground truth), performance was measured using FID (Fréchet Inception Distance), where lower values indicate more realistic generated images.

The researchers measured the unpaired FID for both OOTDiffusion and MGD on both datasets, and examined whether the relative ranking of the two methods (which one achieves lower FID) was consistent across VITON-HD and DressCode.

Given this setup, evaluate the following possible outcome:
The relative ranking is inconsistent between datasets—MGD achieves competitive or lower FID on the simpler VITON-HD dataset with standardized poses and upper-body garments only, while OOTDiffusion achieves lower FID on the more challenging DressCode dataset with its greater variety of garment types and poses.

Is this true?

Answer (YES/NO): NO